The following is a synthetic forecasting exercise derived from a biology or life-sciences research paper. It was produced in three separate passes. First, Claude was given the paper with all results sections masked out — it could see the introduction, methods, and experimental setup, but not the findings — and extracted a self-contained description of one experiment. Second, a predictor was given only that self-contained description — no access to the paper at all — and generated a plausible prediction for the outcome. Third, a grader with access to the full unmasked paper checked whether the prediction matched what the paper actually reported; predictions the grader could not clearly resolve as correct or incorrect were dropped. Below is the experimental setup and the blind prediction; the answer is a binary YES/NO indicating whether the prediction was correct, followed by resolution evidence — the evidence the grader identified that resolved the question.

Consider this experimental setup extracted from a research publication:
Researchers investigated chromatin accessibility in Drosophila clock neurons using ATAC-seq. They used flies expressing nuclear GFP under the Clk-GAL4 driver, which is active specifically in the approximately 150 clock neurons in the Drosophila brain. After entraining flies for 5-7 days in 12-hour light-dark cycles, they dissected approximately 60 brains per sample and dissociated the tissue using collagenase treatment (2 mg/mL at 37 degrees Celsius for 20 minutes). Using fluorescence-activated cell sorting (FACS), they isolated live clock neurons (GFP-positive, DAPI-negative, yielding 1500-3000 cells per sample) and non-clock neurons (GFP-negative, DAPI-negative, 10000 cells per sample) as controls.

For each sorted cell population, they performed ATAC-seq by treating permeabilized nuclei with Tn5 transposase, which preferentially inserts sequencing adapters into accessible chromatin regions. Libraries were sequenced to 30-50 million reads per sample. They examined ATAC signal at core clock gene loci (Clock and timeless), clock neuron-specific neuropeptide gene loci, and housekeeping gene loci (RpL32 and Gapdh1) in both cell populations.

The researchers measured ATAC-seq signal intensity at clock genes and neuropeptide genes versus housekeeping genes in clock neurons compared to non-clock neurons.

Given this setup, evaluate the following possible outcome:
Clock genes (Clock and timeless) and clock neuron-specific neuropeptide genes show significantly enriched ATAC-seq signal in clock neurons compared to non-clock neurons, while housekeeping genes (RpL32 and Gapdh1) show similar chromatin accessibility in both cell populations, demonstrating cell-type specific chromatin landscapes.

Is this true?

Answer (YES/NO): YES